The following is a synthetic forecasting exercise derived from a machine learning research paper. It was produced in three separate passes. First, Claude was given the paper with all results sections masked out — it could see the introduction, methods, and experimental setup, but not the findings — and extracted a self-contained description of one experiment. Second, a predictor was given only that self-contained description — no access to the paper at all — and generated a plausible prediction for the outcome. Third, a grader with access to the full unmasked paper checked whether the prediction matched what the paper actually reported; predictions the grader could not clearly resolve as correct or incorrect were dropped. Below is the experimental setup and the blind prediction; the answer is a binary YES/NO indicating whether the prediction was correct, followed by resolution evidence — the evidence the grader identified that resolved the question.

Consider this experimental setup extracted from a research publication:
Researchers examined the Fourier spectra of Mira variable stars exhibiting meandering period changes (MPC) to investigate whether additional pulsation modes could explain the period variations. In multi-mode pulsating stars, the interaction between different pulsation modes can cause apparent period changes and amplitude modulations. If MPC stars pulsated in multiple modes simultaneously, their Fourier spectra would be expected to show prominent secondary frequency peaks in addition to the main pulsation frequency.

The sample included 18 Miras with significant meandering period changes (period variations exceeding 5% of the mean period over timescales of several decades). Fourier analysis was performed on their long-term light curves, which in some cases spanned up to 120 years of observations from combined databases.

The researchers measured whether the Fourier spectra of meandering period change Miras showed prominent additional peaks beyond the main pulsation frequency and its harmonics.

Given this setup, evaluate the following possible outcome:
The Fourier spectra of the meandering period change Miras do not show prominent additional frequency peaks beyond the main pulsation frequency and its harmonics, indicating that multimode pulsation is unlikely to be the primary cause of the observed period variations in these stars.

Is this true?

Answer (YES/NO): YES